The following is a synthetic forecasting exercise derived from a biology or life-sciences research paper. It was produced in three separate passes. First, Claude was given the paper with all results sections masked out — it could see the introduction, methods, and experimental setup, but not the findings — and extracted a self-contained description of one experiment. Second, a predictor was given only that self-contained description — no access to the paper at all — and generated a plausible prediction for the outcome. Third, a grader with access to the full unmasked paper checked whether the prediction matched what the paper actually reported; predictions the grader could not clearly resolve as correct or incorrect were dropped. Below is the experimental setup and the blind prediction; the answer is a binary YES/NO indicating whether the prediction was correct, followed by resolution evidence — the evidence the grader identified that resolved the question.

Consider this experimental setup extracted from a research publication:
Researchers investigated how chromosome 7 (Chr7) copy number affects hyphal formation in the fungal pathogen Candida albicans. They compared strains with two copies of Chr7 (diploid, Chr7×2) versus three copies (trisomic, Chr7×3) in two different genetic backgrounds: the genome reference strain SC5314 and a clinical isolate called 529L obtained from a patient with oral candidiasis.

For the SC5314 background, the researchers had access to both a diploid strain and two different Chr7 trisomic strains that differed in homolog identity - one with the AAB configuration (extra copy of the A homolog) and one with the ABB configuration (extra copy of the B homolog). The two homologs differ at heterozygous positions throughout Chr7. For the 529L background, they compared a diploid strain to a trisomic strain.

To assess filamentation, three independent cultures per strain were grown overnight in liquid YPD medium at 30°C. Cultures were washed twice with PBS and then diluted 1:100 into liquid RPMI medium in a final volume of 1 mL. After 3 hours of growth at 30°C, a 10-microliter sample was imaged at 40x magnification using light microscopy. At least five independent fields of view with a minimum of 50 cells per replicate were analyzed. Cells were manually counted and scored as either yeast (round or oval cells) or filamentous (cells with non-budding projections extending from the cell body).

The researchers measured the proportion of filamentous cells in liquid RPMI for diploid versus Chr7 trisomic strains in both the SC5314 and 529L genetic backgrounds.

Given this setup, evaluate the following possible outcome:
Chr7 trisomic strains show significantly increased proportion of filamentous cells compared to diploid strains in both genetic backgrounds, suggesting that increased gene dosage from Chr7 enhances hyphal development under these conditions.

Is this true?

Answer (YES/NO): NO